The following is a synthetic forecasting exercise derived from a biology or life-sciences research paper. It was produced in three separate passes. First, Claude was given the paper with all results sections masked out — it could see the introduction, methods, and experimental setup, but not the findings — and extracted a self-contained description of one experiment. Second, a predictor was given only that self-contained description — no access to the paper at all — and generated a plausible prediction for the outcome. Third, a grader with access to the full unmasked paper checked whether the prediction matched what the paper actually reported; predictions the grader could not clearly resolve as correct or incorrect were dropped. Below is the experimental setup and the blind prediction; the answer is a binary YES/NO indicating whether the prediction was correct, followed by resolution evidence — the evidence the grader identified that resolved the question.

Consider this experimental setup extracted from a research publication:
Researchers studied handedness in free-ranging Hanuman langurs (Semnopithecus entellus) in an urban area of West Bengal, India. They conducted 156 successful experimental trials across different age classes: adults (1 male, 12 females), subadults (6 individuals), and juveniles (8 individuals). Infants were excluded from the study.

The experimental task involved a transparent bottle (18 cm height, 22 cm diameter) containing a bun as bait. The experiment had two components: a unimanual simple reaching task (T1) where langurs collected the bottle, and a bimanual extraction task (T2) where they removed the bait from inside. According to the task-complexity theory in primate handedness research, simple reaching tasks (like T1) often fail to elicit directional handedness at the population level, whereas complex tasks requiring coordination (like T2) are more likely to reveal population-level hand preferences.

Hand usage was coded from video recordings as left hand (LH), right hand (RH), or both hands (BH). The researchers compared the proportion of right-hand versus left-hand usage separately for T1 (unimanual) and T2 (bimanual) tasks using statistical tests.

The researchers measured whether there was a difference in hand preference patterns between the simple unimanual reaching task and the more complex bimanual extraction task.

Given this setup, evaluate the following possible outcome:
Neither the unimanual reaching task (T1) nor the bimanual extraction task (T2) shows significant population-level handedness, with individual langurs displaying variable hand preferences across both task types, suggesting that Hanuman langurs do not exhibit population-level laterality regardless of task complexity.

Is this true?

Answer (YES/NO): NO